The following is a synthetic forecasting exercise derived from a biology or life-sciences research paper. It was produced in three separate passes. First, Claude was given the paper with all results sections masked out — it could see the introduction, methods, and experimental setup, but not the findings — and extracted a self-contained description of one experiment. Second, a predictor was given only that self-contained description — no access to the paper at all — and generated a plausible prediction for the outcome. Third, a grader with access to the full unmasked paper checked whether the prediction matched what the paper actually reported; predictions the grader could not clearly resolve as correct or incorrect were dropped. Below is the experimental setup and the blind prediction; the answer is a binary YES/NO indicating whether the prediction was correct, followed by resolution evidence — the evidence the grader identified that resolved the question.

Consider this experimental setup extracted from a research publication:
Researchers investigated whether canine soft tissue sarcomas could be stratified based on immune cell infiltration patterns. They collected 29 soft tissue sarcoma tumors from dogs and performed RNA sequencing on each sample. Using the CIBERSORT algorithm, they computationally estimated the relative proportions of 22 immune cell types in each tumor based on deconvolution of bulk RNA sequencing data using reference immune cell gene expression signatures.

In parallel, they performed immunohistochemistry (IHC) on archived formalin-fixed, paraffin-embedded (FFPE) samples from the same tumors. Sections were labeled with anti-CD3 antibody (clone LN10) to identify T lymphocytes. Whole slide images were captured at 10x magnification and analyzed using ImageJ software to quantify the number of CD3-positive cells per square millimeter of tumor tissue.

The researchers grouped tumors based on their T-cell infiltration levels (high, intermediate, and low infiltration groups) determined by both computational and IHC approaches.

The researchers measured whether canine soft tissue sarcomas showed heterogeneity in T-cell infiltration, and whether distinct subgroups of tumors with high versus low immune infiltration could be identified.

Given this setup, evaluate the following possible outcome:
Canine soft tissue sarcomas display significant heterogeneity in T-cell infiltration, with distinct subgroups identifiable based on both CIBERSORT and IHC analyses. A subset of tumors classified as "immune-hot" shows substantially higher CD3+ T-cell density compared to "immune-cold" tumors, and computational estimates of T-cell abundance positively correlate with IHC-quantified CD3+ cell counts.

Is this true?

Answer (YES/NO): YES